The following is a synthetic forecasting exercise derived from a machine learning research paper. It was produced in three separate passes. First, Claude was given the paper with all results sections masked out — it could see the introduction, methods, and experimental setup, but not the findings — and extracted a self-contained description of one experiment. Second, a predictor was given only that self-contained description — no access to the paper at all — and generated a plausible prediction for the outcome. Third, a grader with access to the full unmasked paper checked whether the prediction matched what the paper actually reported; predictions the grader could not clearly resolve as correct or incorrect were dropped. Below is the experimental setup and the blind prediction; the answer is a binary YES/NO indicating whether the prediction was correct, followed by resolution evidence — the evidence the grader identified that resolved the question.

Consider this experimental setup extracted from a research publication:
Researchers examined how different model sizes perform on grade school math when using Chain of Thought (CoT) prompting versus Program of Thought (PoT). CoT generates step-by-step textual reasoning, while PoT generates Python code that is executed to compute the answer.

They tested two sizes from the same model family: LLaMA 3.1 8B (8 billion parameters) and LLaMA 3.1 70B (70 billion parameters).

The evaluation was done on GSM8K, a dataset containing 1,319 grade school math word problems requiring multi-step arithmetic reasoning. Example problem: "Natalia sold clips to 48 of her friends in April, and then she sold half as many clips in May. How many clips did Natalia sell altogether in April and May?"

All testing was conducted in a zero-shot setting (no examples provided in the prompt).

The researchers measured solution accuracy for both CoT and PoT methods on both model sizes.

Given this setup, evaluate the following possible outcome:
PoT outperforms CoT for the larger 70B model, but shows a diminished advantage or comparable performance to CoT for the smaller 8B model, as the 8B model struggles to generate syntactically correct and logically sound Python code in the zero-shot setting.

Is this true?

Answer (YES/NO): NO